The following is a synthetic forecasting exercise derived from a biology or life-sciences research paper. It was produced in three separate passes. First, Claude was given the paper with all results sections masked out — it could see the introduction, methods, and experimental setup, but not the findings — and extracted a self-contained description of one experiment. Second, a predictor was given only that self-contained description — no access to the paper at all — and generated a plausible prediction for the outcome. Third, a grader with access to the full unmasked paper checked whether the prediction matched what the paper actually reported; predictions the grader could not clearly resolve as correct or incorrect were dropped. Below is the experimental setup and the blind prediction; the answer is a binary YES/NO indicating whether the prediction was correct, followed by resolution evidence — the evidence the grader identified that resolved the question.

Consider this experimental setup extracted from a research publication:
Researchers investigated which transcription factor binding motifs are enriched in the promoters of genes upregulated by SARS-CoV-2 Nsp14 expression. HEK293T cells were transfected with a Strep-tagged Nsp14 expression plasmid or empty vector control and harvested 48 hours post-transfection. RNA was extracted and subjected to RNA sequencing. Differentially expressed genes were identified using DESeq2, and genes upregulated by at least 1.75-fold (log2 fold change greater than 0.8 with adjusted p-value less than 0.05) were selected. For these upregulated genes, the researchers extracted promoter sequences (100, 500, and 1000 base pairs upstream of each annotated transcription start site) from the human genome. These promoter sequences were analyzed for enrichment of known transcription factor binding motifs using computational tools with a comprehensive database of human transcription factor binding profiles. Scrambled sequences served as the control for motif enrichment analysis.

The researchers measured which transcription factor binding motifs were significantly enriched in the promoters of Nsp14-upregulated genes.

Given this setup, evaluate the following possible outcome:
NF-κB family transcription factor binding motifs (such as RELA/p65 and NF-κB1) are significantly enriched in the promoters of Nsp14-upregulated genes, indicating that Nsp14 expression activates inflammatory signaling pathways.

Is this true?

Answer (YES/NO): YES